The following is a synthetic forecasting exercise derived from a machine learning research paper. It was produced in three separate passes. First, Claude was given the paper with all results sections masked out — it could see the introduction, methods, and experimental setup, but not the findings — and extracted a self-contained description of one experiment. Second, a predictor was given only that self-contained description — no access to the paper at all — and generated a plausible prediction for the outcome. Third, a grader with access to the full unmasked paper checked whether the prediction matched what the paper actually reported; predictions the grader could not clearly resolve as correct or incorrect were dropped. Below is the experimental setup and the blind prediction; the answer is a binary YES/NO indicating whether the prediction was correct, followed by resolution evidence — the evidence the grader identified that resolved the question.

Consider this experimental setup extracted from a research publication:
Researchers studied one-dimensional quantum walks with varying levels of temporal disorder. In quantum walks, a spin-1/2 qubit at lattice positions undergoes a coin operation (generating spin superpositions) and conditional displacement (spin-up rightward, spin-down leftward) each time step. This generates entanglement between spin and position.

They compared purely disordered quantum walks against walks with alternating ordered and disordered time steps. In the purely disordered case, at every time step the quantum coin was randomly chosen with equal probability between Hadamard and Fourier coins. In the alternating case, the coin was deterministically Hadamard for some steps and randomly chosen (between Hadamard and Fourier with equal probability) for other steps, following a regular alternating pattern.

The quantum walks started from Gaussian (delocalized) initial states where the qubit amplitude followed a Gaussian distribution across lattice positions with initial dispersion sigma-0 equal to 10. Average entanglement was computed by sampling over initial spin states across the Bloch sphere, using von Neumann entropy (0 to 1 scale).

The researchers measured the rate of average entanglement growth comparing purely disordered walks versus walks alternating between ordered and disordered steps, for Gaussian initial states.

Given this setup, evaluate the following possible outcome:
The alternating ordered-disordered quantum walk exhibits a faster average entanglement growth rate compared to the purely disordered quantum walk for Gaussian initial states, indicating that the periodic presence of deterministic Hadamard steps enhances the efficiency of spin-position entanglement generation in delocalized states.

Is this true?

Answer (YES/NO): YES